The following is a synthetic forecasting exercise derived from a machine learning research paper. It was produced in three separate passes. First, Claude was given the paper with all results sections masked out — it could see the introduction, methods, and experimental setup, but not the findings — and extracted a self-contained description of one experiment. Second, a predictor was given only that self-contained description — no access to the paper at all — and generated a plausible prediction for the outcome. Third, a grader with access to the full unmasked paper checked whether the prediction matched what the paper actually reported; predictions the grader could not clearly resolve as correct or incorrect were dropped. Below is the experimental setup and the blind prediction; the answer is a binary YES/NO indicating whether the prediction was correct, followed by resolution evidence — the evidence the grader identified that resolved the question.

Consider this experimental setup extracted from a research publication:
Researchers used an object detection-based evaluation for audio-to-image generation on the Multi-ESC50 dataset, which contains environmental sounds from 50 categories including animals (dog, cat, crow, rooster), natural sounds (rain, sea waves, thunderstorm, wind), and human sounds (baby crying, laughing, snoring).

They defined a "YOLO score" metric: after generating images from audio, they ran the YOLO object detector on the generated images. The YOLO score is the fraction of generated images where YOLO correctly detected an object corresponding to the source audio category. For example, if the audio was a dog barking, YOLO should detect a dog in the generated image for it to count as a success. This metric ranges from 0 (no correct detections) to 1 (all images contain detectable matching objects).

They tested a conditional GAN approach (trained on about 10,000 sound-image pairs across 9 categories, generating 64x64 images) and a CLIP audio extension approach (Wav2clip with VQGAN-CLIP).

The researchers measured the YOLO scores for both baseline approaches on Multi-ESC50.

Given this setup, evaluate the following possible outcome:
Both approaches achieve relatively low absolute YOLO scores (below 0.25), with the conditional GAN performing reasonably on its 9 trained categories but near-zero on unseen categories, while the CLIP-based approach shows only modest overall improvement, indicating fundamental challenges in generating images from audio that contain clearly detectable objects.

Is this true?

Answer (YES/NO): NO